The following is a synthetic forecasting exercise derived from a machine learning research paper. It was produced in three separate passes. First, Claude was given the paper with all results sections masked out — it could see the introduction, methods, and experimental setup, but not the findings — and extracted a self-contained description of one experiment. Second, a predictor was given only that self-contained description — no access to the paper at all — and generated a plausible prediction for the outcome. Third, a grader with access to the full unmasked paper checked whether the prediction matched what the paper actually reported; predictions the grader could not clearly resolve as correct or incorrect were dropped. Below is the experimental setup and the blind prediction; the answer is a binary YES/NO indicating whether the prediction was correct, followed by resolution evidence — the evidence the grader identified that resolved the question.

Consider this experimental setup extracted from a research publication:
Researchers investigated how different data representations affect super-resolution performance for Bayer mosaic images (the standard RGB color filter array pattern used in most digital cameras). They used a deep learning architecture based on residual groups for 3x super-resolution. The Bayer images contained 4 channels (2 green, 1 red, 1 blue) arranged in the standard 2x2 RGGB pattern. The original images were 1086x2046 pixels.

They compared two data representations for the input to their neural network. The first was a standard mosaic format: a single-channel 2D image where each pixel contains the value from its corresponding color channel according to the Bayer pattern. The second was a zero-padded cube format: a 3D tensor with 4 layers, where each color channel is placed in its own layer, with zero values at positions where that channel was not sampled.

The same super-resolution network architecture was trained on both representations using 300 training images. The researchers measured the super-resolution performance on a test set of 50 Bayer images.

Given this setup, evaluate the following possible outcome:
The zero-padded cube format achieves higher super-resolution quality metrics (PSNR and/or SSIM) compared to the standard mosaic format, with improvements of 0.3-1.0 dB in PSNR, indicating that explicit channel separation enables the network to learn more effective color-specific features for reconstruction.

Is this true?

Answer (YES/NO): NO